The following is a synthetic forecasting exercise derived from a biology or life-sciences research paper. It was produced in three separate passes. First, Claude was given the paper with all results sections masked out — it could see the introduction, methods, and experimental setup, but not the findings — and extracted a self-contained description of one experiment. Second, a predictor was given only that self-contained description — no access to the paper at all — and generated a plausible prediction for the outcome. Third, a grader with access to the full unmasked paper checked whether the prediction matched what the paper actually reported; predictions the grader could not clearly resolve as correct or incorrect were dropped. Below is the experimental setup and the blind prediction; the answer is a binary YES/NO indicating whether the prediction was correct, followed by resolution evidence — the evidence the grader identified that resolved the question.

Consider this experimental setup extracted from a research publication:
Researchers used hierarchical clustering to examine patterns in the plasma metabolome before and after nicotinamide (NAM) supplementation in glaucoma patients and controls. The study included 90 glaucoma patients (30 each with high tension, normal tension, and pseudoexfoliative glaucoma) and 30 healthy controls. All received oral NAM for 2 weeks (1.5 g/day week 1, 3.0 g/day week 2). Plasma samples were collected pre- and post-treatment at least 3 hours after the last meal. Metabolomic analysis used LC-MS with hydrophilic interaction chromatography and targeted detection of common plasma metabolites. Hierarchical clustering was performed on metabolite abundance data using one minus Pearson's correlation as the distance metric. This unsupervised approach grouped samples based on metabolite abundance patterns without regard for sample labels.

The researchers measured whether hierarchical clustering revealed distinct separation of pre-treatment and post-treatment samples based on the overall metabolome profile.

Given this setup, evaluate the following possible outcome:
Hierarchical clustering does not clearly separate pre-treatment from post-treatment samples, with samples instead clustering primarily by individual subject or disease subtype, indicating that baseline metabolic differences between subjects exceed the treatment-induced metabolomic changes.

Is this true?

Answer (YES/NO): NO